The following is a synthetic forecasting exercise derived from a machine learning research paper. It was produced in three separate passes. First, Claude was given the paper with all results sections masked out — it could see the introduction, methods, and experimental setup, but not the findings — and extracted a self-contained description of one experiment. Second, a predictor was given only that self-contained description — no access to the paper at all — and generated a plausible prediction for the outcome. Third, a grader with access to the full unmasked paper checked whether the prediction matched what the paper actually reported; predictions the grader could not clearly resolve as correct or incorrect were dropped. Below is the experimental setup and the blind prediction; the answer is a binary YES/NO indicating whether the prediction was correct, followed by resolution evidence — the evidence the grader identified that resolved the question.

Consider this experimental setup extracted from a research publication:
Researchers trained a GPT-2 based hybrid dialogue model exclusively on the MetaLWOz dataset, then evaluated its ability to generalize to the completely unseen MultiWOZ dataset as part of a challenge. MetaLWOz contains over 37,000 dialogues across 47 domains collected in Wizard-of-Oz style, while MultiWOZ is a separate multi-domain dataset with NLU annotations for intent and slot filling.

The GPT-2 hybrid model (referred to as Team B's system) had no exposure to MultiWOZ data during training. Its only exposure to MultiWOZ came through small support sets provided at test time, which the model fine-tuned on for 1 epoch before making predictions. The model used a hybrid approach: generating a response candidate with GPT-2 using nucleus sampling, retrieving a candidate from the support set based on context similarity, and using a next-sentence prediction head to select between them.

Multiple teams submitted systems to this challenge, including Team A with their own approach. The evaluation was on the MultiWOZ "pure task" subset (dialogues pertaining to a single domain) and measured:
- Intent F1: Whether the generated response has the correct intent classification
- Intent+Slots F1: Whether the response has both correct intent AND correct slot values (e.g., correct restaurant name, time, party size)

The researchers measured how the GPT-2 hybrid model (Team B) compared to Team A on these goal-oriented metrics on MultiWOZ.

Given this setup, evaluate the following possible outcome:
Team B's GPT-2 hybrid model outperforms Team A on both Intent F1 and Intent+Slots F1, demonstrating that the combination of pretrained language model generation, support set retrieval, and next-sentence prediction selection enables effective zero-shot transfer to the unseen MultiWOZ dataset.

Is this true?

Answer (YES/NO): NO